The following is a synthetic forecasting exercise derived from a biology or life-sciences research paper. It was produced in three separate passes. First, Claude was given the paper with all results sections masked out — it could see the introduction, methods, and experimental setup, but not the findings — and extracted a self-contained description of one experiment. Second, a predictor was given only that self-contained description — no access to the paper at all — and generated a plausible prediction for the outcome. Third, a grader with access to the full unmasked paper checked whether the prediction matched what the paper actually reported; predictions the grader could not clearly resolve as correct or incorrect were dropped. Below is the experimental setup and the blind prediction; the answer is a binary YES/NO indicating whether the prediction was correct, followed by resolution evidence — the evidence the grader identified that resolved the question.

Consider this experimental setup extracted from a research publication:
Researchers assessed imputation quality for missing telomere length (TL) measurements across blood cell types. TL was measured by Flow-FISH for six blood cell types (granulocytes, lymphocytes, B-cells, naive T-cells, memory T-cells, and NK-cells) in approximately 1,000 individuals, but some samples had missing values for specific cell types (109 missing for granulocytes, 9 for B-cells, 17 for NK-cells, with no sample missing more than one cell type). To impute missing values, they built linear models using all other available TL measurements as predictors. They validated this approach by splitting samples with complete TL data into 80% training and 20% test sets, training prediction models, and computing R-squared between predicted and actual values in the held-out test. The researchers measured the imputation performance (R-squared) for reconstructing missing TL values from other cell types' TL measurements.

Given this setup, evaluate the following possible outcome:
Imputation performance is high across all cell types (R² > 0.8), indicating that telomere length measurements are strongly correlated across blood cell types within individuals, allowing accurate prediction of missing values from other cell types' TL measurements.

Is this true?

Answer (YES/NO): NO